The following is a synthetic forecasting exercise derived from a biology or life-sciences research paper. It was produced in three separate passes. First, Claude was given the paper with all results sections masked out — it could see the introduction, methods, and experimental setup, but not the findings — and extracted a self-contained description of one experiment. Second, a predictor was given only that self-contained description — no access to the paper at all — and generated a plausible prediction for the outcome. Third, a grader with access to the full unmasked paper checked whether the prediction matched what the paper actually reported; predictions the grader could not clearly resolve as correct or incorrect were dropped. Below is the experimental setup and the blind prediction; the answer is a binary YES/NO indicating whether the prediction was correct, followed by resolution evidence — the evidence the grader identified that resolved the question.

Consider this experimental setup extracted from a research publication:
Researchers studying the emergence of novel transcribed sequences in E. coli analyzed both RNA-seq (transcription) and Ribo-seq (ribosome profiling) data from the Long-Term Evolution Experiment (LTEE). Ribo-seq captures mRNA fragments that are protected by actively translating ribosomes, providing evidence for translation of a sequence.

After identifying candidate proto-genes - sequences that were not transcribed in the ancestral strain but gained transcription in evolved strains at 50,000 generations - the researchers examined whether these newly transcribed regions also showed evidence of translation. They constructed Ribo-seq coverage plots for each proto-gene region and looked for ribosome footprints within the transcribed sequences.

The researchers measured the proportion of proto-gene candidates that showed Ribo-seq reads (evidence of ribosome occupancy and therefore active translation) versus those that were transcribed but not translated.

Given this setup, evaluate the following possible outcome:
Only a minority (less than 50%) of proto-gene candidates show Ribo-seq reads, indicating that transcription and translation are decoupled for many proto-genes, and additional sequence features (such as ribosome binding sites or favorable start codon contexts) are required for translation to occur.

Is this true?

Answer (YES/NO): YES